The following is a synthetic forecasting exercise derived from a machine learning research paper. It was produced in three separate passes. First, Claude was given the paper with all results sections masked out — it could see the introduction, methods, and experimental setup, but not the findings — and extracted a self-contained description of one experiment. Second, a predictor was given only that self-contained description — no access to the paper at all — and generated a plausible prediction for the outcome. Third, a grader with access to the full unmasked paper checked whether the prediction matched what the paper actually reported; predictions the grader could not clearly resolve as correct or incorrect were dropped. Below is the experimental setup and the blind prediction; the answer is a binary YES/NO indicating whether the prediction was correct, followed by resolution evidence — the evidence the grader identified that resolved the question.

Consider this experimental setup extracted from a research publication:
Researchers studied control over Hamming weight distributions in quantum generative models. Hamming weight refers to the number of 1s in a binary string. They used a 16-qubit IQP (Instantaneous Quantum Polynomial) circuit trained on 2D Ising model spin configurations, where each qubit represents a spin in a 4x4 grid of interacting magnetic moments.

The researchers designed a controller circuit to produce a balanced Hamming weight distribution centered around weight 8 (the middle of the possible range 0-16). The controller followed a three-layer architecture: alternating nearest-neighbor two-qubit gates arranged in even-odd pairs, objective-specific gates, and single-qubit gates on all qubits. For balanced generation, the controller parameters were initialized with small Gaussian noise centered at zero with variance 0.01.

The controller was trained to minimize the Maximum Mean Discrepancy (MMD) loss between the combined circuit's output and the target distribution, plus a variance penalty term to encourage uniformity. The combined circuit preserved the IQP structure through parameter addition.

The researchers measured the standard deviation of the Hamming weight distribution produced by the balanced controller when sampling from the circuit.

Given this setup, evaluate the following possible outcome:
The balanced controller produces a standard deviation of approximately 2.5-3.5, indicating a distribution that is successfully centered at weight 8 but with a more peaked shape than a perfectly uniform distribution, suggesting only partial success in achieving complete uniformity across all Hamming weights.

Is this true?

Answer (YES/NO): NO